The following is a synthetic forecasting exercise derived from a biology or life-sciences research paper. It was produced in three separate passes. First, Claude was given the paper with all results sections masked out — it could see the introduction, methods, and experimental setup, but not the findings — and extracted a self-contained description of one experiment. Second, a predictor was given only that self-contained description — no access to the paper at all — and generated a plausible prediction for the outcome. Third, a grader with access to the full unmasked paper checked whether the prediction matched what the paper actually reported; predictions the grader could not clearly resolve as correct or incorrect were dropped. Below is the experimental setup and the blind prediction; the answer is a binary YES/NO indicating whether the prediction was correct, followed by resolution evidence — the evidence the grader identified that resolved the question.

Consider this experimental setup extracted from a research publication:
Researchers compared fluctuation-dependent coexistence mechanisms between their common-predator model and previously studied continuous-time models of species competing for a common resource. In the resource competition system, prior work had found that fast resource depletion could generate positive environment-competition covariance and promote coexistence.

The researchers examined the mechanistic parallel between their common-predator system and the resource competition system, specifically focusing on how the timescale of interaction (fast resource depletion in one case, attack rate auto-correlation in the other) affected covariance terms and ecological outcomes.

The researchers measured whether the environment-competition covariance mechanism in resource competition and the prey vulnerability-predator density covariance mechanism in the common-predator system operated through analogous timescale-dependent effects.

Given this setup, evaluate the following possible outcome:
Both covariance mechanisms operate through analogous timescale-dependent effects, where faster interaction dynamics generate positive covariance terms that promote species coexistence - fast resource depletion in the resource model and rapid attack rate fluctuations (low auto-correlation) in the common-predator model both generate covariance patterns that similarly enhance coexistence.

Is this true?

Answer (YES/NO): YES